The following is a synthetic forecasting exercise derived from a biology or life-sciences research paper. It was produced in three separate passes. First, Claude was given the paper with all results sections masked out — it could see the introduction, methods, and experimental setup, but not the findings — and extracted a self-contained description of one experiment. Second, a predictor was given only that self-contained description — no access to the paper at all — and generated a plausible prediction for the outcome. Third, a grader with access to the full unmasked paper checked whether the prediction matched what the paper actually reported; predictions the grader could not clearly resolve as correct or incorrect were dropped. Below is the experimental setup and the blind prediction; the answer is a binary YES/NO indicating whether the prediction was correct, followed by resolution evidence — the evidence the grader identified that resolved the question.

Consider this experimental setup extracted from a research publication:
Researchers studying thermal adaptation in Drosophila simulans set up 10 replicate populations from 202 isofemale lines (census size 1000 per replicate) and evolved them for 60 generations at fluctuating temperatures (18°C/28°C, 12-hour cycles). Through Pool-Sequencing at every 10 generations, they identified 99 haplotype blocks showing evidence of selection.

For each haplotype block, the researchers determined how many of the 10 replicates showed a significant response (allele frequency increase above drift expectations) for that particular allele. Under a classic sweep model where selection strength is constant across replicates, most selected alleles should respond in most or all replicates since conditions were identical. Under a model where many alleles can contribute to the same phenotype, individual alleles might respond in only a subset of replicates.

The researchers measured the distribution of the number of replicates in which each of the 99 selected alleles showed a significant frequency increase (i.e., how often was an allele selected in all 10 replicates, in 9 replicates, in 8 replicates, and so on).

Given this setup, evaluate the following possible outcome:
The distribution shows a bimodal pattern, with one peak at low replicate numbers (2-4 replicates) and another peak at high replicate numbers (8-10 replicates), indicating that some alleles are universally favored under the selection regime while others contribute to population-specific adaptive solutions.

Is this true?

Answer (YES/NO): NO